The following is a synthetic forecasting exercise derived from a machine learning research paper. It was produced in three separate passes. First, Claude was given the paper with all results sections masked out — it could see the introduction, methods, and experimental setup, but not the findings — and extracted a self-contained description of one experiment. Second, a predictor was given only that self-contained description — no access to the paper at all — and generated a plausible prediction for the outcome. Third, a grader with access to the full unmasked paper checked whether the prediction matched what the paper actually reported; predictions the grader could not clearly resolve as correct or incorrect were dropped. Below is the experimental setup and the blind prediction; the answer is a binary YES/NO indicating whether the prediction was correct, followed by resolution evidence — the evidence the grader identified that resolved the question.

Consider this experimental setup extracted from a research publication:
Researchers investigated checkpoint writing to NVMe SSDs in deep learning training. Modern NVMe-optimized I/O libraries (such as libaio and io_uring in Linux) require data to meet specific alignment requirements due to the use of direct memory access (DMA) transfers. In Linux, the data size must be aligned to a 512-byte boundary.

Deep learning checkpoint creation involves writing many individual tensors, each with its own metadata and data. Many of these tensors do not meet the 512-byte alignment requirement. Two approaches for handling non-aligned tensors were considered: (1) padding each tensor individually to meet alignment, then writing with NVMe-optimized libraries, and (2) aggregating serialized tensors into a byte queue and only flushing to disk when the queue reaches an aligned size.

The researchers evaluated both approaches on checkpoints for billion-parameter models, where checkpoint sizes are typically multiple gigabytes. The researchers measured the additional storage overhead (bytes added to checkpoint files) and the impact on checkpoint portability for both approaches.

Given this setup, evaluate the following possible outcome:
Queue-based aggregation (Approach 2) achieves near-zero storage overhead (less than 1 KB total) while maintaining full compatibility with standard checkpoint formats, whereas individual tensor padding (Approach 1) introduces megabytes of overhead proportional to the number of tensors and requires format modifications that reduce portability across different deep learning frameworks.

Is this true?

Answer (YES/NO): NO